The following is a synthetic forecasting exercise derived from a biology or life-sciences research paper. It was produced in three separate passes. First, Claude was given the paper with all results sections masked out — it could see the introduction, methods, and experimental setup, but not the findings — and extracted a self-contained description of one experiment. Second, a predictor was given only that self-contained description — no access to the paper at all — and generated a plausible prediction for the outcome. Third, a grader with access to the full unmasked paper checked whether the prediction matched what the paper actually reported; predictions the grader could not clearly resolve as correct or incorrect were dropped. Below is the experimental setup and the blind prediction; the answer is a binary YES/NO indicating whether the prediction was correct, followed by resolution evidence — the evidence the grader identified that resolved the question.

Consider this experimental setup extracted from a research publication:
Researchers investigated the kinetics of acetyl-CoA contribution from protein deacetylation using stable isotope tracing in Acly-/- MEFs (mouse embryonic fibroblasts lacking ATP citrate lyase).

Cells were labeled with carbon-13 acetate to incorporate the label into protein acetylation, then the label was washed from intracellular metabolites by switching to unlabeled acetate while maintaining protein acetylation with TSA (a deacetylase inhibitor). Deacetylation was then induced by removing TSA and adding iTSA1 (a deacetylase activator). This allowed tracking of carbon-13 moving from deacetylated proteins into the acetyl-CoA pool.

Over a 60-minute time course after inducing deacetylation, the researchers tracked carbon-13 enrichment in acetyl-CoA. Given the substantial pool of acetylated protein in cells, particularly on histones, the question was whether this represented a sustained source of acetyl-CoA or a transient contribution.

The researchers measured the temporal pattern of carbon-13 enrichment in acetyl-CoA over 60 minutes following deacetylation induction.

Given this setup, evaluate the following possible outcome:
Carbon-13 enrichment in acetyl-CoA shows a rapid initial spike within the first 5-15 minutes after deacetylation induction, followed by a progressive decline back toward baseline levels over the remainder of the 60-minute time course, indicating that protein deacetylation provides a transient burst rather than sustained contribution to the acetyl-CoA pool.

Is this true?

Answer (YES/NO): NO